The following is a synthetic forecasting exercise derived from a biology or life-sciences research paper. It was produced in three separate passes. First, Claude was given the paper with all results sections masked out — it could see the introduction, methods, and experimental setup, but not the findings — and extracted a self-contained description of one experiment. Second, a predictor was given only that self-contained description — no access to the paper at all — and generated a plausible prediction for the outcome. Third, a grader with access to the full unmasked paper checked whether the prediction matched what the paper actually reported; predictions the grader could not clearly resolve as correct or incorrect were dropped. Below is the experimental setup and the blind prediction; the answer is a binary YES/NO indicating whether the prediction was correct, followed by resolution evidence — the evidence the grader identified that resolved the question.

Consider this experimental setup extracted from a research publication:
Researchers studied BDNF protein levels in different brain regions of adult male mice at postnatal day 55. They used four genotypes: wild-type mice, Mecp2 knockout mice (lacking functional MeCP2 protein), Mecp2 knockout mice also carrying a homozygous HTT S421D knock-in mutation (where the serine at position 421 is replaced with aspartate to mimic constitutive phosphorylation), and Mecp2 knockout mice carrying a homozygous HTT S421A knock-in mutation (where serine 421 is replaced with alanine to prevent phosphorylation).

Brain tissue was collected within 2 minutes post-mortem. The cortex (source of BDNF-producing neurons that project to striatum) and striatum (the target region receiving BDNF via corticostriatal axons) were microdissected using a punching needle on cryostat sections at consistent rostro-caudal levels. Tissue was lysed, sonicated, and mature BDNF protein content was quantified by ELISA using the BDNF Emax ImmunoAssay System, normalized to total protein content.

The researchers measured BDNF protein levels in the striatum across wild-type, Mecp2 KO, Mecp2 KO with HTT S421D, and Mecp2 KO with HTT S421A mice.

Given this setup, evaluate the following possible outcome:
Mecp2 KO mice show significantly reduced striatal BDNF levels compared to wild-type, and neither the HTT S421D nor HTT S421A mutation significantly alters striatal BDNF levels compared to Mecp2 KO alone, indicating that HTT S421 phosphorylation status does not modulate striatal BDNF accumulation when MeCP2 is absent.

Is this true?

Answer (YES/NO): NO